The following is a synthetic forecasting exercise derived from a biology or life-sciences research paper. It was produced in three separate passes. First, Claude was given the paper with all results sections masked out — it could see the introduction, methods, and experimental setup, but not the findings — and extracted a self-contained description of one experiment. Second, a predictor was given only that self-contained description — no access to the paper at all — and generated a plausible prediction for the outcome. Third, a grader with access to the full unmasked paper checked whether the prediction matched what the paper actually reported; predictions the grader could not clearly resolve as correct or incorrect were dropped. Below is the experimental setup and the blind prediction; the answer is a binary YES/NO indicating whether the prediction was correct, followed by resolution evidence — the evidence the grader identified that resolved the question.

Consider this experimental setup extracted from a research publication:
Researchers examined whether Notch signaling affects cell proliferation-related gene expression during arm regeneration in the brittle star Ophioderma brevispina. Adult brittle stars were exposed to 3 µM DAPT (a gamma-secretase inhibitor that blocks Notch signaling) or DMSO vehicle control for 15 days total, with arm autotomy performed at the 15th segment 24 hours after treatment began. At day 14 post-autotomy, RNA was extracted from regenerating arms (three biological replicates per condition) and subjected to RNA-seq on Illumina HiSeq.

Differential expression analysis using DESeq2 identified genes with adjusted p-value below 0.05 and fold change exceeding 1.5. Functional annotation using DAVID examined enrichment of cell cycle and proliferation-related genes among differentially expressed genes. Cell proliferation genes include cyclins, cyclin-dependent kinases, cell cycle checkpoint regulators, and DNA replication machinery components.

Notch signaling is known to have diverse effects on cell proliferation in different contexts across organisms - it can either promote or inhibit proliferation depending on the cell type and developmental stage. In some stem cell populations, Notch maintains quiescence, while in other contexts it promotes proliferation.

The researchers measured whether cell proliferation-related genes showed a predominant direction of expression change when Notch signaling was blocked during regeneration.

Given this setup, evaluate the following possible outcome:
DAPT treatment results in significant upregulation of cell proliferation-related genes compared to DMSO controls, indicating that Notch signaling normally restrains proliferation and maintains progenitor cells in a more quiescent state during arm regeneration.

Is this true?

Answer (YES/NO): NO